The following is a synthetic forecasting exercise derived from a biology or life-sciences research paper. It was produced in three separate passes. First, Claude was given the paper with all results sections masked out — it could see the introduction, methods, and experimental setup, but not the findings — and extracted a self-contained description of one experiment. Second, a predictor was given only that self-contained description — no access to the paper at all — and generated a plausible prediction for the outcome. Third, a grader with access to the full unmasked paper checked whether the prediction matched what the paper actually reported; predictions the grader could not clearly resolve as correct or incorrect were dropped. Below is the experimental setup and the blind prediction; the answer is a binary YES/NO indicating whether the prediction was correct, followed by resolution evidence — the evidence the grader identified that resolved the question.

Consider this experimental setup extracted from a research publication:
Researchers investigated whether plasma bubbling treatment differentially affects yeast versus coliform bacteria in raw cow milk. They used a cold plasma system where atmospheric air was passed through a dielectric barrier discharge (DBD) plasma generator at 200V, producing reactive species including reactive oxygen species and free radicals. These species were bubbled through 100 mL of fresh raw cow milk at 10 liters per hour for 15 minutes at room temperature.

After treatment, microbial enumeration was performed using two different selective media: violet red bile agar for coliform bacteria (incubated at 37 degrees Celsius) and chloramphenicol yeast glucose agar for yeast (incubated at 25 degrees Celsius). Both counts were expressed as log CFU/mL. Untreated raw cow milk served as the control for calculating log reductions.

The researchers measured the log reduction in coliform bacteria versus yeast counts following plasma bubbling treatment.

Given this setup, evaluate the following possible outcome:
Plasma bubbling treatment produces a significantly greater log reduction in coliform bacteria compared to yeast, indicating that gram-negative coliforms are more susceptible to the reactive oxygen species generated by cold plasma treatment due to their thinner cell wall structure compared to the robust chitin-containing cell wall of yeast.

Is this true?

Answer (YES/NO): NO